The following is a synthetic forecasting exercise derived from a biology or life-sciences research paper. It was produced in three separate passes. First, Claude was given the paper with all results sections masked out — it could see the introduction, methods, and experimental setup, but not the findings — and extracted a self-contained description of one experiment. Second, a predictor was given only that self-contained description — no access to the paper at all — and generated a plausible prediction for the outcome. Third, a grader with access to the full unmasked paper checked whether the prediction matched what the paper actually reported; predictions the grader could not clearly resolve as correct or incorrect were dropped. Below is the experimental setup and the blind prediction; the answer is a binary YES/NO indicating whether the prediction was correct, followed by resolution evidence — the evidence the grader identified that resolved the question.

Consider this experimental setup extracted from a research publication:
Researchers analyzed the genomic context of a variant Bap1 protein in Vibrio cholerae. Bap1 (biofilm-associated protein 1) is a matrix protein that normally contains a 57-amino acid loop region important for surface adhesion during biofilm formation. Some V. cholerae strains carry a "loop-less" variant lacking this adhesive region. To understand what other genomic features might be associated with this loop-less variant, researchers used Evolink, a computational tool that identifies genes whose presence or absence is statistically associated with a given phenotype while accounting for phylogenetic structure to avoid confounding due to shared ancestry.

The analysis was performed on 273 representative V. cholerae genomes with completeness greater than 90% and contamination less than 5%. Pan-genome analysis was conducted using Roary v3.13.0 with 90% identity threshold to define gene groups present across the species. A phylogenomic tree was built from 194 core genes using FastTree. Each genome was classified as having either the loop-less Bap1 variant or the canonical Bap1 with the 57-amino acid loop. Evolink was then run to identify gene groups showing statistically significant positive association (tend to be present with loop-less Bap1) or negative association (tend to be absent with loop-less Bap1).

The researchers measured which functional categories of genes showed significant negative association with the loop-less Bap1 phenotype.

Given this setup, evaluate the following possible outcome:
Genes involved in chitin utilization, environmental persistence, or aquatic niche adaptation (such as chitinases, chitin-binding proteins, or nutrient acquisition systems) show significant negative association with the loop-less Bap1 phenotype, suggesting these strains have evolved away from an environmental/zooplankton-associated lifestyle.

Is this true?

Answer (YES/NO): NO